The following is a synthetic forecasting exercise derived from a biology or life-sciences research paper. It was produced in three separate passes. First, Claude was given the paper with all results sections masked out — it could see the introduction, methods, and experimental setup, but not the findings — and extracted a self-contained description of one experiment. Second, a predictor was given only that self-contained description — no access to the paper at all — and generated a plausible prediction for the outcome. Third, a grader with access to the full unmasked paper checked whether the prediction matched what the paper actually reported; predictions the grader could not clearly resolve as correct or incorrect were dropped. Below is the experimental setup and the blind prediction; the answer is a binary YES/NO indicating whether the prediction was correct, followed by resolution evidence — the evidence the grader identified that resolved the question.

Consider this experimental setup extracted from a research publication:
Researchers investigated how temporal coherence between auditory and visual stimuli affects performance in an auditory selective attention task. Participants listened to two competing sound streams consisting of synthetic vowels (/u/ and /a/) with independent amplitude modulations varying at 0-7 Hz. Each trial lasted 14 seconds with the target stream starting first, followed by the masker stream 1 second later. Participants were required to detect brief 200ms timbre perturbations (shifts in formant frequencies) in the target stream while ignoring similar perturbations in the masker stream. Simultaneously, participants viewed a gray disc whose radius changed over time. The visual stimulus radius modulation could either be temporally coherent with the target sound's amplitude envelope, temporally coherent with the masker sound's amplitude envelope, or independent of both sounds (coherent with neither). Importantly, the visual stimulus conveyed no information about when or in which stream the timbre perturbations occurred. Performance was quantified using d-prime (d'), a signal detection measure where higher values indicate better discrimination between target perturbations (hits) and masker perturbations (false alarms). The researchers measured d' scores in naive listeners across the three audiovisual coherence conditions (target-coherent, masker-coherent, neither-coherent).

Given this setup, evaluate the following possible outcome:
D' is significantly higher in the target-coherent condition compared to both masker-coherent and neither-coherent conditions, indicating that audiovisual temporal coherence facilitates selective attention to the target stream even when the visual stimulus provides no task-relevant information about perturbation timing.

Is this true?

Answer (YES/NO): NO